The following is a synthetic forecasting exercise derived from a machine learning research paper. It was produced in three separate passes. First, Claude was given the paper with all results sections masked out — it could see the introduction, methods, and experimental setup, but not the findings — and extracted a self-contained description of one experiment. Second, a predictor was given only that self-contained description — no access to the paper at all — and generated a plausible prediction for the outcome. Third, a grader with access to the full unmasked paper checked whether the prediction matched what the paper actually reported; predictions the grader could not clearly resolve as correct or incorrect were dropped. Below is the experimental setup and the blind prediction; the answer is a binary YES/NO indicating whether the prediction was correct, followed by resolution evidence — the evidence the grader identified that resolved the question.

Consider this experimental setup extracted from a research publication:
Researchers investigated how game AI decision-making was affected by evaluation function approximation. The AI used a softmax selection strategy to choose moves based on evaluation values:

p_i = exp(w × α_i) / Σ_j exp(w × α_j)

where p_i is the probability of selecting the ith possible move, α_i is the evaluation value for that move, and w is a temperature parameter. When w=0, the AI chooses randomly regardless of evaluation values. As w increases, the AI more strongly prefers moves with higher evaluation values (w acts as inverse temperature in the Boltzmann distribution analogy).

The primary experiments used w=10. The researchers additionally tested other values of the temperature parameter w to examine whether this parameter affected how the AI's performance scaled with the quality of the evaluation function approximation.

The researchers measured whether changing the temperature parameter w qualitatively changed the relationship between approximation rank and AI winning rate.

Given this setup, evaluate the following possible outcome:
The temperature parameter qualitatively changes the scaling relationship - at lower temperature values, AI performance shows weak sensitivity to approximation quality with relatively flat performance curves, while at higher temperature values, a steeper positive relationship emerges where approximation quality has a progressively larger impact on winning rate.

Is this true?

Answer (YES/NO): NO